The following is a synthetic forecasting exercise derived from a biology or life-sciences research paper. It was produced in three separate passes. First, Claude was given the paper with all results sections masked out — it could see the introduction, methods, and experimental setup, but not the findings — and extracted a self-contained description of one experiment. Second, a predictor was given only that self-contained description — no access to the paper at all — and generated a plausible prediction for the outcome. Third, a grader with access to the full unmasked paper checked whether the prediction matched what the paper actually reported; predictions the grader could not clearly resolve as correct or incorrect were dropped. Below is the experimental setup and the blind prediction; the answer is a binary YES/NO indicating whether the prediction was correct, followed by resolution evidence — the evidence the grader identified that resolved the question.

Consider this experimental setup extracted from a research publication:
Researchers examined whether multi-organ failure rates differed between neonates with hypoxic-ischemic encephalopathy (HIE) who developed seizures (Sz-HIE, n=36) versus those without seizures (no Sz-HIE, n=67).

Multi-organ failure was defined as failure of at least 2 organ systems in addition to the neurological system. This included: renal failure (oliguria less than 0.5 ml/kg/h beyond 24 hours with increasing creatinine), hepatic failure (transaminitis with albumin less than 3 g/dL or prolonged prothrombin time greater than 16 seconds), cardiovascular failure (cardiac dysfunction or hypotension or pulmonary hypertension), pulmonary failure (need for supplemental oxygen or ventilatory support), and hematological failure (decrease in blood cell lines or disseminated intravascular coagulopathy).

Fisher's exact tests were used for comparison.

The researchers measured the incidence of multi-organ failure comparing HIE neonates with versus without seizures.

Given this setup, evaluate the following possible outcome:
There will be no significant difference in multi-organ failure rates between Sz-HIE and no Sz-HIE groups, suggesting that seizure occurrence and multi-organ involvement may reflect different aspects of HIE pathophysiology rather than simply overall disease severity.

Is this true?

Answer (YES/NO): NO